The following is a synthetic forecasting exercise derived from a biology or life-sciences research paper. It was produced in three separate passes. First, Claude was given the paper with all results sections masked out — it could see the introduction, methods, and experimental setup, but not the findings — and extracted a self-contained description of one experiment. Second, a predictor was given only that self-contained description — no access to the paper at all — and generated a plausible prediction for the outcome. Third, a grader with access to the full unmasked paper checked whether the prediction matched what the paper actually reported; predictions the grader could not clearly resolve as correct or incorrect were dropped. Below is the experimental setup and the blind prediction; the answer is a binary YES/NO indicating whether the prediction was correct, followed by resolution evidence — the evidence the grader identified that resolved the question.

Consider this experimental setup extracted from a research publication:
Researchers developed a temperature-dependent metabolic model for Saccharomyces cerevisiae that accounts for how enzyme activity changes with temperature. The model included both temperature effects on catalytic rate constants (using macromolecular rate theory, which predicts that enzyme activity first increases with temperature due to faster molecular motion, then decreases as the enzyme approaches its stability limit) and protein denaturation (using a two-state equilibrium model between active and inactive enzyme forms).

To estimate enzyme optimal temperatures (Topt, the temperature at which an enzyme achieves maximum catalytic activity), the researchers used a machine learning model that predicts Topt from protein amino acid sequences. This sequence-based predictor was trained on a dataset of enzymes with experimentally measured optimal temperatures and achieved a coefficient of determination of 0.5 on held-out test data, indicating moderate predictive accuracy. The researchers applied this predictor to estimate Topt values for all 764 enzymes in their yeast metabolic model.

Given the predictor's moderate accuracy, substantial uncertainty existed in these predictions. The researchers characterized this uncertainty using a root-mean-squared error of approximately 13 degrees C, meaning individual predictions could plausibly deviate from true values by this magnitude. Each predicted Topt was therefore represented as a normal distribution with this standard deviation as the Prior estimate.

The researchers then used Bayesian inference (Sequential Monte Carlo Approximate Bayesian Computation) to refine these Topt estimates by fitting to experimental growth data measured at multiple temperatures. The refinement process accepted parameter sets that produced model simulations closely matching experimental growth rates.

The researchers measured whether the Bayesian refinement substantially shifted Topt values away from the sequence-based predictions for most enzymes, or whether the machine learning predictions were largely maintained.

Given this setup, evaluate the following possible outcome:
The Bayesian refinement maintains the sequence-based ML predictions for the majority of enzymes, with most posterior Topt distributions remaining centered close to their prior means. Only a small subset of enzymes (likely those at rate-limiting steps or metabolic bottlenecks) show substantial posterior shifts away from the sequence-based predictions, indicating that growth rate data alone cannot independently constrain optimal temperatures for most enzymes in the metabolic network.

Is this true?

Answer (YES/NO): NO